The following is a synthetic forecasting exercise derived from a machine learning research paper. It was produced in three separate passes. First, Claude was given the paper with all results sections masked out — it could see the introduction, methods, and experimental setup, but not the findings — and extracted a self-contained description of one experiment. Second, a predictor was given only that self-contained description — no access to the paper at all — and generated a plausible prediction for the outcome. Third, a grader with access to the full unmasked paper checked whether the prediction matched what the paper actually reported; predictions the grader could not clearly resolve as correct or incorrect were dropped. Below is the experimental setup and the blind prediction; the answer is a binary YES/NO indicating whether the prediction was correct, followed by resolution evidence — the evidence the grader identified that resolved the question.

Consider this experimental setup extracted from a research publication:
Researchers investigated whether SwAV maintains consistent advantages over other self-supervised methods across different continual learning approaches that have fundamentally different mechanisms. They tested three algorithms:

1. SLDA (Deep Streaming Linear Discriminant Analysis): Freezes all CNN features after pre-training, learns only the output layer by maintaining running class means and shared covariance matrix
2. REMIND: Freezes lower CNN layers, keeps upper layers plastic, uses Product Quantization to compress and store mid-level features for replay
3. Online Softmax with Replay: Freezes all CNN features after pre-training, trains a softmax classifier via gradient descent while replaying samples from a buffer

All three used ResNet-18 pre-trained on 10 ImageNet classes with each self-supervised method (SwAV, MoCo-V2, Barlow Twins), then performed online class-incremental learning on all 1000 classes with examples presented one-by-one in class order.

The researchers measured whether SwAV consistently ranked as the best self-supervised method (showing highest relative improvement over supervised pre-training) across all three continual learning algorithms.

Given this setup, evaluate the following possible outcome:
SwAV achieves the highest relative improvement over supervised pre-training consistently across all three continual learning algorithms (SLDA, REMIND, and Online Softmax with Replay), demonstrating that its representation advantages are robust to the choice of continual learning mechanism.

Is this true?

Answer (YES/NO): NO